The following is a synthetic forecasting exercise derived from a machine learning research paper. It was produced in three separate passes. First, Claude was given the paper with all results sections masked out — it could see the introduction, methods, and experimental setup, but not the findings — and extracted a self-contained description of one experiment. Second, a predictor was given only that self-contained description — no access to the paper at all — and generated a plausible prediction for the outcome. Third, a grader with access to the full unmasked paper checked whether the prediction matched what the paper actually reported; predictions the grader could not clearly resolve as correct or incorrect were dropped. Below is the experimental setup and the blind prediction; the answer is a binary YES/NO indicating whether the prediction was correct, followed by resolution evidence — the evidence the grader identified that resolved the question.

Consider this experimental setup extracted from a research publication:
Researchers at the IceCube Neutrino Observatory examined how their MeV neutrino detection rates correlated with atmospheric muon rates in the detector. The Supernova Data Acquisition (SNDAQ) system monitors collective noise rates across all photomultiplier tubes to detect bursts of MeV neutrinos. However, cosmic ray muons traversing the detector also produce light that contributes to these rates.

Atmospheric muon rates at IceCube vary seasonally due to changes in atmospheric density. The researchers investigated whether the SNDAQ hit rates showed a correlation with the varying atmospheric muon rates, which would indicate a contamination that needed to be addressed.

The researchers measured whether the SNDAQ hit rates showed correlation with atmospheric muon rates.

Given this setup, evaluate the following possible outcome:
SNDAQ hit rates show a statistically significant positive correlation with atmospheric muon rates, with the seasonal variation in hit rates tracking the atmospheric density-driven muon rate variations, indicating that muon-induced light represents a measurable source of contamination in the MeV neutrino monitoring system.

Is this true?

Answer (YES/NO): YES